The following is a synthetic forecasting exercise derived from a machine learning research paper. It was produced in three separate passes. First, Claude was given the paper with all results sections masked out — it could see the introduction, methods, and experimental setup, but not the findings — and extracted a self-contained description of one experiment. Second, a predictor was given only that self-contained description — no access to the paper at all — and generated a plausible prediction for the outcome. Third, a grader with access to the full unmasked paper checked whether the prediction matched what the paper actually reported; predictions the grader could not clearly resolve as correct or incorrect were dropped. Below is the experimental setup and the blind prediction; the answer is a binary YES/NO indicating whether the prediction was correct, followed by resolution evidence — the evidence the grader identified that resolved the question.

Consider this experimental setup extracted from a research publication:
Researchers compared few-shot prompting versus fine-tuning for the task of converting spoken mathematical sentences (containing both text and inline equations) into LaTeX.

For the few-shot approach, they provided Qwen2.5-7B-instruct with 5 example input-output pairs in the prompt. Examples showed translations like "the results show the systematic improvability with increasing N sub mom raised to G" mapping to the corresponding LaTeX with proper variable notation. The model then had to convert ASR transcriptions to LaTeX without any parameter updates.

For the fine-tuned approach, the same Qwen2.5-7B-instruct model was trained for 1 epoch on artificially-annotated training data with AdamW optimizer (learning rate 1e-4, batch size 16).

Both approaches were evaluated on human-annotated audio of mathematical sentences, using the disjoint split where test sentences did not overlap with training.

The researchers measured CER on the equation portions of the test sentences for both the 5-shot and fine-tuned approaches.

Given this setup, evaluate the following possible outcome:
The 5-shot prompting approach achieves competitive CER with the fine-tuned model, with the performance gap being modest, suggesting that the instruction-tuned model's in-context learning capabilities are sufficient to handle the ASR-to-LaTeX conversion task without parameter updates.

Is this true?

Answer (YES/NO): NO